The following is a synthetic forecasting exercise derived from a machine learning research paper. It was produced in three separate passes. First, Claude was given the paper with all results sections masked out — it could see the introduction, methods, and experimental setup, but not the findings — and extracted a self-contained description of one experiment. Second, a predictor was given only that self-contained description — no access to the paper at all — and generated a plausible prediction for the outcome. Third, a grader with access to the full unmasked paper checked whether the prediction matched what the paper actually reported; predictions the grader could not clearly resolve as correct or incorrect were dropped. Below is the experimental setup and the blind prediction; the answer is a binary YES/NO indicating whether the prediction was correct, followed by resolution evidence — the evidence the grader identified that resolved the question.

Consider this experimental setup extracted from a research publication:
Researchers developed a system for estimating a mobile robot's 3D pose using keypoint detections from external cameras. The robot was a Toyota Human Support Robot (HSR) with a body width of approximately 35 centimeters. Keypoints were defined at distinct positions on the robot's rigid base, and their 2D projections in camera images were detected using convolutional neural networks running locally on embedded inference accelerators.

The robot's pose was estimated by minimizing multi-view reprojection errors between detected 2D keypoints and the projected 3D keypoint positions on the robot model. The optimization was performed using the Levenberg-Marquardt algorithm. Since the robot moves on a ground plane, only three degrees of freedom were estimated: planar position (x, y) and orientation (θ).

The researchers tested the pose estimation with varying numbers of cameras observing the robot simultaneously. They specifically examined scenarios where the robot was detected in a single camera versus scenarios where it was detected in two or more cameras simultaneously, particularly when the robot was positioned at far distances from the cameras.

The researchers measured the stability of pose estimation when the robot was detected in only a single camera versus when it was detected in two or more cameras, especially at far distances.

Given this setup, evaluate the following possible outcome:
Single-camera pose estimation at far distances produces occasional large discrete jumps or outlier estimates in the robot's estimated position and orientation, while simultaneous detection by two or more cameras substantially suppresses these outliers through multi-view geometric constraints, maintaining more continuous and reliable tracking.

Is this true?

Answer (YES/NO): YES